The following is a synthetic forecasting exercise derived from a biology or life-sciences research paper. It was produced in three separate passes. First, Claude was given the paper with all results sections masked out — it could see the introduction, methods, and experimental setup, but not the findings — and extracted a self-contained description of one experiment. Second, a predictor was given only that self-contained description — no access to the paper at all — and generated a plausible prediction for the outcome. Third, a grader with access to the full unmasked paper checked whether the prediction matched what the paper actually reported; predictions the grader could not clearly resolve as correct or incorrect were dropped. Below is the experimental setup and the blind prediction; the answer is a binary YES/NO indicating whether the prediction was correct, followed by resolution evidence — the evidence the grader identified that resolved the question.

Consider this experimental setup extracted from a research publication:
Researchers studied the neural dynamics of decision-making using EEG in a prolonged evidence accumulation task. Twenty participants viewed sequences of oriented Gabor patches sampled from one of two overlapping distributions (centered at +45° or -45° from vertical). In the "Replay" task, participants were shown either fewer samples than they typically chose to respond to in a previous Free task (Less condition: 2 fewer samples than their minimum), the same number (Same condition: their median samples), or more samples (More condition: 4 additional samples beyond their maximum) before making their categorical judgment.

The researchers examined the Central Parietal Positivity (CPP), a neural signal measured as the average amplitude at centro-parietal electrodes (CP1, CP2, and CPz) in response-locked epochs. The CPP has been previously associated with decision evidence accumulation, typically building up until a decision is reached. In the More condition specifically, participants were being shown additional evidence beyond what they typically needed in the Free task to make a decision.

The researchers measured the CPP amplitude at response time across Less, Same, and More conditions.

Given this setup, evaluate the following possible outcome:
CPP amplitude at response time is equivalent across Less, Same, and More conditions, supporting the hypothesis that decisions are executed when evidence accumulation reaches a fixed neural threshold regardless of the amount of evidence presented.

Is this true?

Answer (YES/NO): NO